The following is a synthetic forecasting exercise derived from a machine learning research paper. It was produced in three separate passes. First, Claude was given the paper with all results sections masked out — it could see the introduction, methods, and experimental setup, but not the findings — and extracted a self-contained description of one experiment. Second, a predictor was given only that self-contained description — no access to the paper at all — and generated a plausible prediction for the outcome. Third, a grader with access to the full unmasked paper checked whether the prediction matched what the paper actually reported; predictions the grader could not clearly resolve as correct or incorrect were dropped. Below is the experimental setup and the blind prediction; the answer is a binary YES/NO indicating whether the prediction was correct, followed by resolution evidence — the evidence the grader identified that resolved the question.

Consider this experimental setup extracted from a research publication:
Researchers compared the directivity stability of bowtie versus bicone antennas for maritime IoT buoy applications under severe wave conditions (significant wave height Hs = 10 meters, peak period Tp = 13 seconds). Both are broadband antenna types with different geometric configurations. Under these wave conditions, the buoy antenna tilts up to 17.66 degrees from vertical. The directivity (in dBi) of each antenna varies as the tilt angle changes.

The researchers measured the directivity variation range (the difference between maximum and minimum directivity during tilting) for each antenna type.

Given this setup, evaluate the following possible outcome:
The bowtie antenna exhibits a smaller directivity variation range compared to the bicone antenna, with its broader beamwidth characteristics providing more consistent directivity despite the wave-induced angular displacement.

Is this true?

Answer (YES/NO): NO